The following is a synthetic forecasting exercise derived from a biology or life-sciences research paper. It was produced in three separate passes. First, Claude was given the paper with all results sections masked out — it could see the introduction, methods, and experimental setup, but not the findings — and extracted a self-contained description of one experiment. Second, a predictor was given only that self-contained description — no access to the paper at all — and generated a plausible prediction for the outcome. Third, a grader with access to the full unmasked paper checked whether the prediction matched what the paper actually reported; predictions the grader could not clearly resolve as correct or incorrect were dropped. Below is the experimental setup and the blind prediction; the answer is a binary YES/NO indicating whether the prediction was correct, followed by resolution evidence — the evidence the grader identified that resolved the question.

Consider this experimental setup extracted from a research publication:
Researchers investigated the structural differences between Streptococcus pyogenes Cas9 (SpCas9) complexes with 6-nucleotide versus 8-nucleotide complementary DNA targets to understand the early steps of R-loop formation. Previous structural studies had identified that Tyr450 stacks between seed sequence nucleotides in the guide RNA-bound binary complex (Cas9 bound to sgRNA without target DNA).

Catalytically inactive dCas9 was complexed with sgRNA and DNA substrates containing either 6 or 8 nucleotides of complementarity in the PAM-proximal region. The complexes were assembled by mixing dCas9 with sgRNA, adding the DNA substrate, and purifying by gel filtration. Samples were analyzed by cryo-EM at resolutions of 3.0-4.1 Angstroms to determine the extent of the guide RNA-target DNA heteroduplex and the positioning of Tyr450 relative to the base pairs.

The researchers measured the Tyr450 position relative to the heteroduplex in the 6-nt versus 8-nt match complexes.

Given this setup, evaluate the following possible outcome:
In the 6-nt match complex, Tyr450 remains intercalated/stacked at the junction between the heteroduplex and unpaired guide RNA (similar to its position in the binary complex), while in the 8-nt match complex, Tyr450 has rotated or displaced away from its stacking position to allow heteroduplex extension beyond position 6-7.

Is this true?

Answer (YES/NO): YES